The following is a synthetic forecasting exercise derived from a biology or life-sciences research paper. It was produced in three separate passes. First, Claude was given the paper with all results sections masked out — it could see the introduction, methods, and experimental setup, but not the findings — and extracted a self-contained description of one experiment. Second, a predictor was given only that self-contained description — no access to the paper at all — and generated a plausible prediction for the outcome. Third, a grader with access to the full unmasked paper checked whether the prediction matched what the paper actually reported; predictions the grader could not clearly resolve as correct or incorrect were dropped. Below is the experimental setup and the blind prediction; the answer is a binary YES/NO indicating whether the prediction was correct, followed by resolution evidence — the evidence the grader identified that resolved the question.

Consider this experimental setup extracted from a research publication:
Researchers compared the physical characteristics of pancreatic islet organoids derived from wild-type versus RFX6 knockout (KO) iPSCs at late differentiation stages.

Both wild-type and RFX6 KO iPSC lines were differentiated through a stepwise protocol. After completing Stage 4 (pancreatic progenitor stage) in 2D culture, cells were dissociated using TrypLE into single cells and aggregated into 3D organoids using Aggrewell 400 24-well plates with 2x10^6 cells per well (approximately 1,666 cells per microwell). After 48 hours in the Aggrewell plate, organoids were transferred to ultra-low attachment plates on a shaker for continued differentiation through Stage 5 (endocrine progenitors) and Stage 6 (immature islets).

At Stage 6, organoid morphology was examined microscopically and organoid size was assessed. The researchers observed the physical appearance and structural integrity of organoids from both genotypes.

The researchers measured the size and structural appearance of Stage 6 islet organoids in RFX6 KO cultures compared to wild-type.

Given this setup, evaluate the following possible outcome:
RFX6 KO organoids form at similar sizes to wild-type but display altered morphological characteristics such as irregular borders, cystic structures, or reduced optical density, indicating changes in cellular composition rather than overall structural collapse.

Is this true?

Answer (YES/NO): NO